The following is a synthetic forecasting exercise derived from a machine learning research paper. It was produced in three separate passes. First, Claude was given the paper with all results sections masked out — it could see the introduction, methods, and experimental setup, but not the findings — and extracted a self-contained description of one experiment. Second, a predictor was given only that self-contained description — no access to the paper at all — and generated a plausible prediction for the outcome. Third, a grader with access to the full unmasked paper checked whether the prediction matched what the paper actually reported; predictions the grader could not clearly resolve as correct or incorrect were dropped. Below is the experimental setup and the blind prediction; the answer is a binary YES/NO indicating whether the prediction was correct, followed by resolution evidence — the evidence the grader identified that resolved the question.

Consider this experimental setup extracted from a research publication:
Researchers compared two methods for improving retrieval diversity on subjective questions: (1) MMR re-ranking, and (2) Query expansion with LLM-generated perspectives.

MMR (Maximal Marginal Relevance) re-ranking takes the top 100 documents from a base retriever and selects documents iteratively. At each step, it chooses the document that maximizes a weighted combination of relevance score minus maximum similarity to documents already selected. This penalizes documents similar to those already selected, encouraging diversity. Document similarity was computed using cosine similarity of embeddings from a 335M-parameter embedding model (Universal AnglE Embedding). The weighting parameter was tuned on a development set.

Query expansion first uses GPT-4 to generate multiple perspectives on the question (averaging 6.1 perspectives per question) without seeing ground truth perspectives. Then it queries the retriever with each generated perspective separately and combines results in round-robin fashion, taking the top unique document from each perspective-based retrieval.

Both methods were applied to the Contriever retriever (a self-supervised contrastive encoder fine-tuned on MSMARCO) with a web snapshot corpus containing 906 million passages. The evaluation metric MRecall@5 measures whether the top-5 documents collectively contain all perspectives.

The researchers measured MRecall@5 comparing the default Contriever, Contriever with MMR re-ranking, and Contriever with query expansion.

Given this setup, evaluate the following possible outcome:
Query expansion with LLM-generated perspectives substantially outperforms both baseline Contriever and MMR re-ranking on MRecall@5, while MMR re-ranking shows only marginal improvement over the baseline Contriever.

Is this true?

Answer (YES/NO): NO